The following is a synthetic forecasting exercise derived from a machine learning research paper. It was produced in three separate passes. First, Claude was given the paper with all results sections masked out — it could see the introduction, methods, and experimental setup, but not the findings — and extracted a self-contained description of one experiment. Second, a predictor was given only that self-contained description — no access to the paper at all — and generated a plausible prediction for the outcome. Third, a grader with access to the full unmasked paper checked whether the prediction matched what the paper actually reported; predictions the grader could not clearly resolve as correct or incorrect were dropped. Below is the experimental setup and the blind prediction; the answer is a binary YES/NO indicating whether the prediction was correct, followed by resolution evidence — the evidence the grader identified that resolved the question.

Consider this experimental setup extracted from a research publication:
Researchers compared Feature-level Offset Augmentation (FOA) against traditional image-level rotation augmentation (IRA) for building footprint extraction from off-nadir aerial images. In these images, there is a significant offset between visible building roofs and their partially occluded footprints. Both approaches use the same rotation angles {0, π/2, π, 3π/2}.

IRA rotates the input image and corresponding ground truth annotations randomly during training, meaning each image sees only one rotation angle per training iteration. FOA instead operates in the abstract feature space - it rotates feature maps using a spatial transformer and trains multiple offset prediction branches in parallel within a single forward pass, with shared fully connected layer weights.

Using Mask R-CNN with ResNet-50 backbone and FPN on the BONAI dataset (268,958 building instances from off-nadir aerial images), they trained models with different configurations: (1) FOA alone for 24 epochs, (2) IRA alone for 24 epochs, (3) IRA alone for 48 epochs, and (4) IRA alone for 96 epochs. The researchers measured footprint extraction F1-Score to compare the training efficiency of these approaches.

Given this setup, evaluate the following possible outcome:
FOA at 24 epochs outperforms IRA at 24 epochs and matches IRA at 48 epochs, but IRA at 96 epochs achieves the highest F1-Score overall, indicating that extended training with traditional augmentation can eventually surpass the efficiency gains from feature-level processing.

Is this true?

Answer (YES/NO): NO